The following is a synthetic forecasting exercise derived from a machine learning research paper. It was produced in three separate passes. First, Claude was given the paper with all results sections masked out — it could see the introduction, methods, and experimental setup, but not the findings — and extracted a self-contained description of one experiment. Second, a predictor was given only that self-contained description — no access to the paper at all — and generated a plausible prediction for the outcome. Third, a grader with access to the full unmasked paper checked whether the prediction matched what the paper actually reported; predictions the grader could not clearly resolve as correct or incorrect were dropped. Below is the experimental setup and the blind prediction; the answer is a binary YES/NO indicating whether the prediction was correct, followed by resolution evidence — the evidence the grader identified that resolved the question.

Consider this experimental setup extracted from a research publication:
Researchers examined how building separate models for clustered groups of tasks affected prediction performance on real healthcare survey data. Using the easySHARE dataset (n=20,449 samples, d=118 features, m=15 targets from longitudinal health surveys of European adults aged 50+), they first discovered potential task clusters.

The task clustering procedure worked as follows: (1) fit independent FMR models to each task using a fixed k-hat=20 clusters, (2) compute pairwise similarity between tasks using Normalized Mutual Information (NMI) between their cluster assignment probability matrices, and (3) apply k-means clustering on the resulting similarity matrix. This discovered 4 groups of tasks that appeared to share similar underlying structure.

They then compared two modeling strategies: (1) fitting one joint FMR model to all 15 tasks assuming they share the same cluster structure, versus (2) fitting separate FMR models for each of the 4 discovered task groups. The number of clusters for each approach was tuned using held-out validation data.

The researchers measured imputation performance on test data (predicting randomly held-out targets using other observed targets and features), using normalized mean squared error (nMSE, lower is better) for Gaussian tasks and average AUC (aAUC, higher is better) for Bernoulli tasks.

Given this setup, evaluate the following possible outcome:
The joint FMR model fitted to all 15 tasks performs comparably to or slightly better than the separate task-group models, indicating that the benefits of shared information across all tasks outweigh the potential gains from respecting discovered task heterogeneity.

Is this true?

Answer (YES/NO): NO